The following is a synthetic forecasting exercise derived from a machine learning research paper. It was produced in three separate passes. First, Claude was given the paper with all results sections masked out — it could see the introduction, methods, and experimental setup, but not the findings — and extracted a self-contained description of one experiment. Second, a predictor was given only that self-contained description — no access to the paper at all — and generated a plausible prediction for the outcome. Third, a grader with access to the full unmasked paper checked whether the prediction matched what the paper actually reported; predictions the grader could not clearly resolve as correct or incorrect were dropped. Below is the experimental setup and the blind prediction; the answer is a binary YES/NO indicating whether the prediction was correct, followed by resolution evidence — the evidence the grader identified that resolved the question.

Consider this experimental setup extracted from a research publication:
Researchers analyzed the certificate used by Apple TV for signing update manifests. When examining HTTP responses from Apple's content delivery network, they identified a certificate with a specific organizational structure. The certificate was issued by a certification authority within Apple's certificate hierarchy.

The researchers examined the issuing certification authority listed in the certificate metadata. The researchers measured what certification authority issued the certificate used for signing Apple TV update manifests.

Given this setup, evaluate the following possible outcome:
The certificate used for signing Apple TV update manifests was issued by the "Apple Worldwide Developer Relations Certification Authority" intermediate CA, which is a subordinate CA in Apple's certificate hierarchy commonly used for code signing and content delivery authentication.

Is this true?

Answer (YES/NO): NO